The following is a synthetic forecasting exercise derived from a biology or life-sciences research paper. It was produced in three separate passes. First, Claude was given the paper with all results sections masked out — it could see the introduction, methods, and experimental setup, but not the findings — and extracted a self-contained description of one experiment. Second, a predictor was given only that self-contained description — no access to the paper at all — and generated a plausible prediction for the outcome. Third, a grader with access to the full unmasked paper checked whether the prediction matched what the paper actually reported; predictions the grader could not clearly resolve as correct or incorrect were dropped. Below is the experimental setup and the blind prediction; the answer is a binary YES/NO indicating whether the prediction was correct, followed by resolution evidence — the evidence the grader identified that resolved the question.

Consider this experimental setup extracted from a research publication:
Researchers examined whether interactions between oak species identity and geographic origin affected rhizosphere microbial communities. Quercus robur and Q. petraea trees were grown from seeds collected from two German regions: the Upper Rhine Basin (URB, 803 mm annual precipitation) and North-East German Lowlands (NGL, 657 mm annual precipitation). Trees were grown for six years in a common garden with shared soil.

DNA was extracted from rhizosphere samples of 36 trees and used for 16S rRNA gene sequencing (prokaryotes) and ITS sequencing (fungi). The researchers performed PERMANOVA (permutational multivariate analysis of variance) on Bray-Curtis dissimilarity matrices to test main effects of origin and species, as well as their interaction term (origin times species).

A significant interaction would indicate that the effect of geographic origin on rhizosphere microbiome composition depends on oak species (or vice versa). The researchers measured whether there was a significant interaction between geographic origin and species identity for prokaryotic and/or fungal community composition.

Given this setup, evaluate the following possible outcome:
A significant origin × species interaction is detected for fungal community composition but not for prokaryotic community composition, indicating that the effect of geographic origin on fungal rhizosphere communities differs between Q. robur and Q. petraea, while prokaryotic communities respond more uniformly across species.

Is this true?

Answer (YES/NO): NO